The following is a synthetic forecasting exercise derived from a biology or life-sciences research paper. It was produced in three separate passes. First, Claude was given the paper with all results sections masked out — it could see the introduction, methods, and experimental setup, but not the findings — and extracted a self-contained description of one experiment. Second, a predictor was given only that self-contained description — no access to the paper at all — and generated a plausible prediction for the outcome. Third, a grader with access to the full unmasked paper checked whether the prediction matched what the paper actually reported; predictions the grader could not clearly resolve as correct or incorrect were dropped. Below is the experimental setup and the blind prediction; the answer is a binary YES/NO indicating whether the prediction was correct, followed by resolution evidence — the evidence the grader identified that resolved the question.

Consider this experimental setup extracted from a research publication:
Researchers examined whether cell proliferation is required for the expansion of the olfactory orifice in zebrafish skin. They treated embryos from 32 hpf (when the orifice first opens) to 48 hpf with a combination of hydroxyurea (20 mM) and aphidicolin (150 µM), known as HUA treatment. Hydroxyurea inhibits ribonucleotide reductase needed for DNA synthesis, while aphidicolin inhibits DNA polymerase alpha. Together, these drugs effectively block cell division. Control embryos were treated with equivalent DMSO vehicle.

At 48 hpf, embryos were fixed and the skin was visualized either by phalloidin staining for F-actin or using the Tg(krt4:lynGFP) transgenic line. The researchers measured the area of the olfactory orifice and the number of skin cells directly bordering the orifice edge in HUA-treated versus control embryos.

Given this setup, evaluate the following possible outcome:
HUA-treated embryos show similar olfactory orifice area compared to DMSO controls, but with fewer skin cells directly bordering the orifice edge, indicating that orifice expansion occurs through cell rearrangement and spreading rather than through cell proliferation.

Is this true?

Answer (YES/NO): NO